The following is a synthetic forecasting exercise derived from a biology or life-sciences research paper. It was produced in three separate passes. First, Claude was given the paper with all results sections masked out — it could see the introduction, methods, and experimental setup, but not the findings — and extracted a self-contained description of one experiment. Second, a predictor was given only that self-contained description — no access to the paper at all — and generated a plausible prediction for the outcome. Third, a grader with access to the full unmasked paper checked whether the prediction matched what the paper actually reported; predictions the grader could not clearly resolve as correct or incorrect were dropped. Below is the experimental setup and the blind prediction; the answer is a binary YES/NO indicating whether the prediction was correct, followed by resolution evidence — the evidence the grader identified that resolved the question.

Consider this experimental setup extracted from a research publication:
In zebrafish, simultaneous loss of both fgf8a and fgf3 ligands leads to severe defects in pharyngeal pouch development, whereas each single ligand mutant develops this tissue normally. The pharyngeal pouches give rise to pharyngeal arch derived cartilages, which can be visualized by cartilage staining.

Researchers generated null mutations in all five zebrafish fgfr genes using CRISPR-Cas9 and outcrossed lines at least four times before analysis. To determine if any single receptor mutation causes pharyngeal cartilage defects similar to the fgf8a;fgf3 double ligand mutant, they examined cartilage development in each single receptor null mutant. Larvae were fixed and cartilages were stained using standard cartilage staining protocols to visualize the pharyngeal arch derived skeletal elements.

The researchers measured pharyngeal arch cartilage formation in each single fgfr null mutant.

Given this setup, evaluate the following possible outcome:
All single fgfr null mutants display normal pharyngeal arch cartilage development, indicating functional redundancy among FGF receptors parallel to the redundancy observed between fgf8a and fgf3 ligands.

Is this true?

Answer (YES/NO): YES